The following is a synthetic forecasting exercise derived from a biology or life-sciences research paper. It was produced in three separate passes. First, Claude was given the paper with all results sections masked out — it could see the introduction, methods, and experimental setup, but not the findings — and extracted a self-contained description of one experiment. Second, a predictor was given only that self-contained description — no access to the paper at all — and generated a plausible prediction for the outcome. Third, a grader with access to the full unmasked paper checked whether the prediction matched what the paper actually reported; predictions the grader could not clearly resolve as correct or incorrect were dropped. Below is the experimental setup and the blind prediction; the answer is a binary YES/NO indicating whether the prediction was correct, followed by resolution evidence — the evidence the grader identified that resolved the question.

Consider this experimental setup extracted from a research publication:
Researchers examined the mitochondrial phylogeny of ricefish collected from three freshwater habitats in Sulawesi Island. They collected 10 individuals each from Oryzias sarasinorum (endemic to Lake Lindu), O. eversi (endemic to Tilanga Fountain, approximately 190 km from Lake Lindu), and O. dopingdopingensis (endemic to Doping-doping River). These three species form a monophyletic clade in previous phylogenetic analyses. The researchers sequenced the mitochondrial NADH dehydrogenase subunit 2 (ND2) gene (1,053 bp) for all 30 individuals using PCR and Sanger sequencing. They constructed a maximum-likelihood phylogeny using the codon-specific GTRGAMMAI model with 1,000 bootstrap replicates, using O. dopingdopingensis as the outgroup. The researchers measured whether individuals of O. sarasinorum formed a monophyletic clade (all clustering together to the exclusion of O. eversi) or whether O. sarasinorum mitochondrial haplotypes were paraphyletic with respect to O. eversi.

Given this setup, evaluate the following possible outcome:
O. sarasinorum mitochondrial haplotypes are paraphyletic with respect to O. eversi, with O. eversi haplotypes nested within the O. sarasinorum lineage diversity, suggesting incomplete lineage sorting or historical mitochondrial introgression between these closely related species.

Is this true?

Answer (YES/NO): NO